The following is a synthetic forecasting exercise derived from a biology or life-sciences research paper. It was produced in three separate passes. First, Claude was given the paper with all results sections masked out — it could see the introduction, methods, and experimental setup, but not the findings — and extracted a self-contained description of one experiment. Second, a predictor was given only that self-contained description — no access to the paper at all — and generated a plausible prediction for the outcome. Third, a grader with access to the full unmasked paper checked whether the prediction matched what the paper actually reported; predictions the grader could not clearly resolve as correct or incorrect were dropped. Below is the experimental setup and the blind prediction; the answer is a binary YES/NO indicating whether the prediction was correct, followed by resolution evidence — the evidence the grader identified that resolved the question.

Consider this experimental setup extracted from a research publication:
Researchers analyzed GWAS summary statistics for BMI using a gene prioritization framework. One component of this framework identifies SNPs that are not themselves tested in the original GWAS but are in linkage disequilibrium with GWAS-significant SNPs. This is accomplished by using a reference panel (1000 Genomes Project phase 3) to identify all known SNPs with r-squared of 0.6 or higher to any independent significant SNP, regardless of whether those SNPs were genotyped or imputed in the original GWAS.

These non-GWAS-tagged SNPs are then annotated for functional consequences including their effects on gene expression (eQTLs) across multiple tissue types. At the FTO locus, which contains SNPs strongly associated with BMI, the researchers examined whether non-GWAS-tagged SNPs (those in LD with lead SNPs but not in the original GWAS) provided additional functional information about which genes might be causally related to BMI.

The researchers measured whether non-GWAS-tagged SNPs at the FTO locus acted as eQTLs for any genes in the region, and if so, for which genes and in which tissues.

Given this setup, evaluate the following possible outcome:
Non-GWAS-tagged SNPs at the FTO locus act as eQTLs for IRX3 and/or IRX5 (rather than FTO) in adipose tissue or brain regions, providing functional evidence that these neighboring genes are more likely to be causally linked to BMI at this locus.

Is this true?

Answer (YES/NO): NO